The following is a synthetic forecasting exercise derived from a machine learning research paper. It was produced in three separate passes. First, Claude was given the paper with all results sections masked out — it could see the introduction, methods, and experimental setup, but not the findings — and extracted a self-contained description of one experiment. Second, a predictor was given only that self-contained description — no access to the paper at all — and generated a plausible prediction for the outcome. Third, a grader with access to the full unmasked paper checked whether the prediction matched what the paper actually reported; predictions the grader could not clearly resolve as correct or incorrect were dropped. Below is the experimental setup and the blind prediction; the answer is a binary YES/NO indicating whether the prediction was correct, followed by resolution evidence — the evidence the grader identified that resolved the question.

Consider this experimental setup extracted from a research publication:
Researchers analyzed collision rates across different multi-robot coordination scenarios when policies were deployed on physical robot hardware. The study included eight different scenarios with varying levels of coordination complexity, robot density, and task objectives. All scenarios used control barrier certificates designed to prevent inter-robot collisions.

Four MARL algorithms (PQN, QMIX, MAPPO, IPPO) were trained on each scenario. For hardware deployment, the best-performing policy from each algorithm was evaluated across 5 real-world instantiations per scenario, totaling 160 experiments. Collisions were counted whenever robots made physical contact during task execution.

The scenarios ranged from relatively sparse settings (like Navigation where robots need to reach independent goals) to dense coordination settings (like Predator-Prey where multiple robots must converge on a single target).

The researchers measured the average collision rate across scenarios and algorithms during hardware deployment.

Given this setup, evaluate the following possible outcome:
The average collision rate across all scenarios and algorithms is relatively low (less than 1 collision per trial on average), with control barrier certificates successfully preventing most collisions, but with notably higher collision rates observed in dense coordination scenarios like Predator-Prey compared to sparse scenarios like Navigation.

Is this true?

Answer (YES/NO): NO